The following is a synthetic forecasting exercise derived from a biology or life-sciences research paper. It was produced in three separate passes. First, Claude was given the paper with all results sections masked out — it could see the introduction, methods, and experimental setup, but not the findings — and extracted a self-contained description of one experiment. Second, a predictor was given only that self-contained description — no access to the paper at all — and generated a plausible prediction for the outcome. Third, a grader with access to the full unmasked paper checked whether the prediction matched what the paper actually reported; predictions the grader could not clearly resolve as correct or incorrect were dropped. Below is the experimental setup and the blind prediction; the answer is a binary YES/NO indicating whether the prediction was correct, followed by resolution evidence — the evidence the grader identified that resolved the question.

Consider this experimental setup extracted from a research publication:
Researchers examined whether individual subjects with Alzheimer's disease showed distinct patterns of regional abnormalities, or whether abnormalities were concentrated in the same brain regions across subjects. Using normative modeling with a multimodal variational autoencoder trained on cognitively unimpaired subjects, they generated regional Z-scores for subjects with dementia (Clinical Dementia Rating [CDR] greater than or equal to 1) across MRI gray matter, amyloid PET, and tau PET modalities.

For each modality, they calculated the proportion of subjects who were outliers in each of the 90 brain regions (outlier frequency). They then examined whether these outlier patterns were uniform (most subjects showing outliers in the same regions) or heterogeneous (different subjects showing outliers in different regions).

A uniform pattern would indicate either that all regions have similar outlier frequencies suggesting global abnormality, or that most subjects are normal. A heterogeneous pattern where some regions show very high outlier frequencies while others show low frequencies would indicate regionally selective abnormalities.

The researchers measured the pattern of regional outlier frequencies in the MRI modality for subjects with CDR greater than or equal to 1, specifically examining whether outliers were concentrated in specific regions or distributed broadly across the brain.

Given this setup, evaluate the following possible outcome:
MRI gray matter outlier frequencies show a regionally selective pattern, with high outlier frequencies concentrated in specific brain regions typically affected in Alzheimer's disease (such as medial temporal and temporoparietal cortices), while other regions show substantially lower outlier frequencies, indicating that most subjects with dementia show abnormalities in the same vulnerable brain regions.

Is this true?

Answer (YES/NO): NO